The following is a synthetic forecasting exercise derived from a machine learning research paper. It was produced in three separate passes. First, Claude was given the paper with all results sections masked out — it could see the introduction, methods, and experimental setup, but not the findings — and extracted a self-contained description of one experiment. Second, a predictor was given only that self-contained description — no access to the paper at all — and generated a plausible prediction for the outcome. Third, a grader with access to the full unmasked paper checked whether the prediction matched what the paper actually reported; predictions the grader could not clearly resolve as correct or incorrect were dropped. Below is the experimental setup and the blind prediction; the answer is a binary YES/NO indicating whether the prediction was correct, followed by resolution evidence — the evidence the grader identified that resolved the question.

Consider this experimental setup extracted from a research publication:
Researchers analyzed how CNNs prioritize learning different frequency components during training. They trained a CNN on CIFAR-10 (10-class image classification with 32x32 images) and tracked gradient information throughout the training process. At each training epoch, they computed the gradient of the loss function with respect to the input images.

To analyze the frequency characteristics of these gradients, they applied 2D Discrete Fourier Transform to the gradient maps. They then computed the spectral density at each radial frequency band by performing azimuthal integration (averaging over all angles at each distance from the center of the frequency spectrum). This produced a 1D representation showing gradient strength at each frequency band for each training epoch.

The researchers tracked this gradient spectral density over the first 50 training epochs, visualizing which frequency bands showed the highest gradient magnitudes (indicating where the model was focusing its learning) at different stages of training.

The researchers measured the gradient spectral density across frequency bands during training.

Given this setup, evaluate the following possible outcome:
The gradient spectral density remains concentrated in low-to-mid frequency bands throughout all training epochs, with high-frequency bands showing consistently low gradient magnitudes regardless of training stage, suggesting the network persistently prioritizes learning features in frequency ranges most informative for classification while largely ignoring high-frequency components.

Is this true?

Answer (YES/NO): NO